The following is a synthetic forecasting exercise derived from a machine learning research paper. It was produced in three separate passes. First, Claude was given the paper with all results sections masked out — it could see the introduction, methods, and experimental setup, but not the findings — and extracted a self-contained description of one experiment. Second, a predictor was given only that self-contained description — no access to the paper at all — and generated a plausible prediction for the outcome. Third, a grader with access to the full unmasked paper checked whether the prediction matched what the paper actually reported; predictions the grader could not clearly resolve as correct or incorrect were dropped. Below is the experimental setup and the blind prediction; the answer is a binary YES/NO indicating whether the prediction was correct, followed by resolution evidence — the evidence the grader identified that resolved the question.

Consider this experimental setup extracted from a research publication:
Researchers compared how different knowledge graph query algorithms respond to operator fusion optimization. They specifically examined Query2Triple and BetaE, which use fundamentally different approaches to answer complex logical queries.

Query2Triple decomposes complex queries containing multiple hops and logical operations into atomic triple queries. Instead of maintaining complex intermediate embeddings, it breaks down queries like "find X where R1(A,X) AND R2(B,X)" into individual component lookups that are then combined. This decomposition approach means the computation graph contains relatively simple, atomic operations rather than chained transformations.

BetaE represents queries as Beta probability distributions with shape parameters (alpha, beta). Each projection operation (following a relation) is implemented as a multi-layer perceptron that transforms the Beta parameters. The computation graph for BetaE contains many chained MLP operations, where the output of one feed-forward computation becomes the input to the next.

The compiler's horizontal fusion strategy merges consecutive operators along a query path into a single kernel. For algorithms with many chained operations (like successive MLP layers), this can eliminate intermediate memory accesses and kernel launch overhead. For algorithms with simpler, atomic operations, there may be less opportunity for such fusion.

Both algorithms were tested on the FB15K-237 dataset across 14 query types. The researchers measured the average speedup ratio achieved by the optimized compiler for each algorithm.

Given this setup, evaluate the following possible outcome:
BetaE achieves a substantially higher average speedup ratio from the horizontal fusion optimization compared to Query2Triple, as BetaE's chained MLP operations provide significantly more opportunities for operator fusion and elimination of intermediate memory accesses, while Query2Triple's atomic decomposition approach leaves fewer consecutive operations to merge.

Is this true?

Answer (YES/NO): YES